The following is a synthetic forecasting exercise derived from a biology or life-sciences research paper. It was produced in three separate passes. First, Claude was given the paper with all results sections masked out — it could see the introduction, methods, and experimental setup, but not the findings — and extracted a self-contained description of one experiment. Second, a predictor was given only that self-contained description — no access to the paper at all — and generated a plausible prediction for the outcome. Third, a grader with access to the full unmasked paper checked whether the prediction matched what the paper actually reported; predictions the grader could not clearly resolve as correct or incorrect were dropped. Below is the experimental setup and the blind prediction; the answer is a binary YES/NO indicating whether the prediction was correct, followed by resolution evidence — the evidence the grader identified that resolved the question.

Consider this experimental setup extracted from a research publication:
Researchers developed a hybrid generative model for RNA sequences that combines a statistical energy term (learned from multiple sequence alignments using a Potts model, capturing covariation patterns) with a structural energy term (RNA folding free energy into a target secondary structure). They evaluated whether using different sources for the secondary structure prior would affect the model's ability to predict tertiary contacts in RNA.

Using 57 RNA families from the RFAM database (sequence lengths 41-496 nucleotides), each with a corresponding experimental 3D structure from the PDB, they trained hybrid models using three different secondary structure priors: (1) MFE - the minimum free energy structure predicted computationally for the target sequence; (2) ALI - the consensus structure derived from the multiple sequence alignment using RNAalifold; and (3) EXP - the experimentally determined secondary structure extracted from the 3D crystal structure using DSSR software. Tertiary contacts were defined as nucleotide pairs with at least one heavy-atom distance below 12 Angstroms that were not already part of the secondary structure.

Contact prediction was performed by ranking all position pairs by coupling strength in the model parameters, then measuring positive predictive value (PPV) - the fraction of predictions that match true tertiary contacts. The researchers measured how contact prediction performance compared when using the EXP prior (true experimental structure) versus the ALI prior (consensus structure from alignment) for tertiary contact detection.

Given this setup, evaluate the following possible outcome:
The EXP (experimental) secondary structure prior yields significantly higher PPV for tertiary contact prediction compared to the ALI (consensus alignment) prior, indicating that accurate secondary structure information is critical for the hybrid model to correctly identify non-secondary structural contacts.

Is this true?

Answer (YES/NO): NO